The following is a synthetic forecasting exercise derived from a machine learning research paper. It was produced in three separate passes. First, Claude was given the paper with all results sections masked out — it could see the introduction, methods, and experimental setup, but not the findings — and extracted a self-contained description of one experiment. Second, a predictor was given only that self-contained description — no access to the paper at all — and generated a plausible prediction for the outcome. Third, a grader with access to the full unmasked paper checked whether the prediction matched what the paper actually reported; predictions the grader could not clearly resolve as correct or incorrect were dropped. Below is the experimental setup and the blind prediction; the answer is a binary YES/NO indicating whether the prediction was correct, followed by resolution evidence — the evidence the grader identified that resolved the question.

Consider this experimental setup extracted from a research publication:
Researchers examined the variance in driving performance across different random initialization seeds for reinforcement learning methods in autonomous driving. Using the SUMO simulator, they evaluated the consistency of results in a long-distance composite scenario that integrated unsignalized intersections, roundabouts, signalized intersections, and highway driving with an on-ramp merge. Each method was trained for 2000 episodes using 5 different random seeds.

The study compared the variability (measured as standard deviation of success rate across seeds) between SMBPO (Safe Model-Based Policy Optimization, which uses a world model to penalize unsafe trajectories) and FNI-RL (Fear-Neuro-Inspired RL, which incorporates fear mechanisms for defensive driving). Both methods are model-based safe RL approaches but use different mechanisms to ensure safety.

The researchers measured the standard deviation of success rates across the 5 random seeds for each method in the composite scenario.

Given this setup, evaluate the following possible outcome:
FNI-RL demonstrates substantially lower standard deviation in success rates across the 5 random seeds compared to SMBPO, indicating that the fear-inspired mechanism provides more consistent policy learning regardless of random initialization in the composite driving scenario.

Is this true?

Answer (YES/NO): YES